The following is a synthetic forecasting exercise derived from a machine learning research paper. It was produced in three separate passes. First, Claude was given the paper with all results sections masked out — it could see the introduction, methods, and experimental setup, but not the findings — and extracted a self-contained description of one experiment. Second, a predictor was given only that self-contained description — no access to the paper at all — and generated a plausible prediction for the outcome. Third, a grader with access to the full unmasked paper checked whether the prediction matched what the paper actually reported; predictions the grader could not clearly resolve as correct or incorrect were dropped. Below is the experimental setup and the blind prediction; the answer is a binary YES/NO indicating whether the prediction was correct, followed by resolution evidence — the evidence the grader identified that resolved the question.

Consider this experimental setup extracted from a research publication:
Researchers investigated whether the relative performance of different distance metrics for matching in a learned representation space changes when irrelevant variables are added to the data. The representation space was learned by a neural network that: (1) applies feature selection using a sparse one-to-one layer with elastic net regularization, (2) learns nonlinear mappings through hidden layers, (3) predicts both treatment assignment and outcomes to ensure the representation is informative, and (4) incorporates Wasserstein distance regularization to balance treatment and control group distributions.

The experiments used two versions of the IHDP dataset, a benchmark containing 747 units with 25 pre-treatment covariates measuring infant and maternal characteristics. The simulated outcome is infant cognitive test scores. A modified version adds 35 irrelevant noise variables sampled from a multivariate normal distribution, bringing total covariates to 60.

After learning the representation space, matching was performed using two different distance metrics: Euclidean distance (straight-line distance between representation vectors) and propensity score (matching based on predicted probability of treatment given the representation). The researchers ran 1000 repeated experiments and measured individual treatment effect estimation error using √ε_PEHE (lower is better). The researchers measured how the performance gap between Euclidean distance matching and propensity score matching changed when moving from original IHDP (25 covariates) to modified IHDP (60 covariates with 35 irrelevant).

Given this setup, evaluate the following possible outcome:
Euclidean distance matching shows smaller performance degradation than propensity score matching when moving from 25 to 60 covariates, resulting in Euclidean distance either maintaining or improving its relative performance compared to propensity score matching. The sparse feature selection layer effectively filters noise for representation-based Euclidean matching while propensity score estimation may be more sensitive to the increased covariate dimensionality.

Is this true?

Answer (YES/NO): NO